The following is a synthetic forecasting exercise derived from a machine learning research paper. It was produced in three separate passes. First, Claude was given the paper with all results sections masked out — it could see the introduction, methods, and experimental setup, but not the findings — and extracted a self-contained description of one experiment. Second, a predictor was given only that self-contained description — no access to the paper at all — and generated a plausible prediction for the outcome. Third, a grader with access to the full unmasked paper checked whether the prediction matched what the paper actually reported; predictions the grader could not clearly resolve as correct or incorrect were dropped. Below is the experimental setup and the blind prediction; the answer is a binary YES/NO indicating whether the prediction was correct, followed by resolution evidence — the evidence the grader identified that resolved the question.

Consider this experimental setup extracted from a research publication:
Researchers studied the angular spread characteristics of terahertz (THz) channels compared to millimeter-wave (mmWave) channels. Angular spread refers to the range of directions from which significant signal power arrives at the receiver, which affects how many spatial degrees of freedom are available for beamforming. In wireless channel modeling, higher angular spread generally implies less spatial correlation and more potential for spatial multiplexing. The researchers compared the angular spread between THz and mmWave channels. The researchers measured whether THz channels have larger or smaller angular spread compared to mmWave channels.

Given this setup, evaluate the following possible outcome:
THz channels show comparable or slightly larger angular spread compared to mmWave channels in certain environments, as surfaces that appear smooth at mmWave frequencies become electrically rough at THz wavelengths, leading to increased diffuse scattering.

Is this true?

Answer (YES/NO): NO